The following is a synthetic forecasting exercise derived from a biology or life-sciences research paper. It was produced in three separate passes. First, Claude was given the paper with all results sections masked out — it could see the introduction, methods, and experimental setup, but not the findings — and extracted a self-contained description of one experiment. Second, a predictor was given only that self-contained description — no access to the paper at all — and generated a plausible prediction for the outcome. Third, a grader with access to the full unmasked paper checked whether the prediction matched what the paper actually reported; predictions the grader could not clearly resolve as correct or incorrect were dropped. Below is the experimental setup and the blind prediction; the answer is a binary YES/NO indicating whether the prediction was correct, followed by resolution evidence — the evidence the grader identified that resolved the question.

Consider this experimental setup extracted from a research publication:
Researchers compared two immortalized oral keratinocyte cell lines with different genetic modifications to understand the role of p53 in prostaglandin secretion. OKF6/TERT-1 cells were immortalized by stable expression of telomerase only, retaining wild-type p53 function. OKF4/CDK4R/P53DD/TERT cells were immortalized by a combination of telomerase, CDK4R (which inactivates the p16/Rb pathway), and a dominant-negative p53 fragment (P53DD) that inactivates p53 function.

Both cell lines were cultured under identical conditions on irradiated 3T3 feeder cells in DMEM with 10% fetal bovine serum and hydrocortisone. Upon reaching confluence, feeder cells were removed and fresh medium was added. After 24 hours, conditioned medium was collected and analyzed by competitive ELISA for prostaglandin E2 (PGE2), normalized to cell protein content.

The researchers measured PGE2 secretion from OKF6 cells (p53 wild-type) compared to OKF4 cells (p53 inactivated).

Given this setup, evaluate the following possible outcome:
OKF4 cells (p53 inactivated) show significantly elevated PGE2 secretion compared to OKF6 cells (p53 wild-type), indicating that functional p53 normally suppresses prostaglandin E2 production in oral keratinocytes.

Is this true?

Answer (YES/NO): NO